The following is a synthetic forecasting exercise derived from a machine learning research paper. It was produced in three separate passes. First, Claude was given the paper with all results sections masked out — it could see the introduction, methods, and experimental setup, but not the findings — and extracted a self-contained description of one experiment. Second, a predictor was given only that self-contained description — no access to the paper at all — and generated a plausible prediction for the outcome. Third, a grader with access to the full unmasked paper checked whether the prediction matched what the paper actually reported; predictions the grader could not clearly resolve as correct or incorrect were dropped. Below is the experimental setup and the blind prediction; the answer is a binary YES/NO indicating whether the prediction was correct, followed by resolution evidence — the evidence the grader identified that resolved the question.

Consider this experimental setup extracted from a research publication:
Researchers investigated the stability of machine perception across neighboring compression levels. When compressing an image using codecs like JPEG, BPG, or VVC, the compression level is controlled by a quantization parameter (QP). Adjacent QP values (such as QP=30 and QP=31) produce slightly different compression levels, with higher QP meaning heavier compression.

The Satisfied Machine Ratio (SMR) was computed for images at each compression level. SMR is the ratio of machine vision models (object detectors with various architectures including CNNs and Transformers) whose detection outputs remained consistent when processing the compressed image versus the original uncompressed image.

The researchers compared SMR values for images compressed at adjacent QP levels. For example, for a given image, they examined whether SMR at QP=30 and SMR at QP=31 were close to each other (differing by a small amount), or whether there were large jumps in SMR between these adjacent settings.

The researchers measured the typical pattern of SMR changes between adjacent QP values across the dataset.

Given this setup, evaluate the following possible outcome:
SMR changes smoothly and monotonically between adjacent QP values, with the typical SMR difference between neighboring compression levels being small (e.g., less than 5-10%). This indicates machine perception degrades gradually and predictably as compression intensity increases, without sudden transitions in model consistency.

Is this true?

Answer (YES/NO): NO